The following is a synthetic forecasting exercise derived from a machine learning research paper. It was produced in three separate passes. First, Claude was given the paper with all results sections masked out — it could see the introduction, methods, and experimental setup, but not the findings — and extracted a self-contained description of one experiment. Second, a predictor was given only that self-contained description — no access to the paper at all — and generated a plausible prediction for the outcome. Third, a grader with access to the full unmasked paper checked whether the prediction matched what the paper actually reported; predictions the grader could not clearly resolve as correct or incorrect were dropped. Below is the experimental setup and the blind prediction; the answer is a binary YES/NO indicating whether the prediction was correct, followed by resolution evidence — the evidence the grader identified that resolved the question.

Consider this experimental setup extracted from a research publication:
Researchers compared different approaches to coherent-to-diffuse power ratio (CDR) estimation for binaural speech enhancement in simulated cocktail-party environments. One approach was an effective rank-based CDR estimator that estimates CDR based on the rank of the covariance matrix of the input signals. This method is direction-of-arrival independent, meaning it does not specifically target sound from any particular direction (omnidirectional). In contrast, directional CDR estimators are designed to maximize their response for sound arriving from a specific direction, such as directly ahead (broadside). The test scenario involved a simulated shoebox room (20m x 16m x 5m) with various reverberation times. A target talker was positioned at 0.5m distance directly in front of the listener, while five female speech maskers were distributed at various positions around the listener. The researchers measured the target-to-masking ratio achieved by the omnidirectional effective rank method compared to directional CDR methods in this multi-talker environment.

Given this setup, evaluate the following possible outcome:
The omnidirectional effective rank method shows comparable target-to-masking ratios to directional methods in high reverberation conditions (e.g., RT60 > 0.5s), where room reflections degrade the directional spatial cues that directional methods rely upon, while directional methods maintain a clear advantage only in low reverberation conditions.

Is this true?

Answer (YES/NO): NO